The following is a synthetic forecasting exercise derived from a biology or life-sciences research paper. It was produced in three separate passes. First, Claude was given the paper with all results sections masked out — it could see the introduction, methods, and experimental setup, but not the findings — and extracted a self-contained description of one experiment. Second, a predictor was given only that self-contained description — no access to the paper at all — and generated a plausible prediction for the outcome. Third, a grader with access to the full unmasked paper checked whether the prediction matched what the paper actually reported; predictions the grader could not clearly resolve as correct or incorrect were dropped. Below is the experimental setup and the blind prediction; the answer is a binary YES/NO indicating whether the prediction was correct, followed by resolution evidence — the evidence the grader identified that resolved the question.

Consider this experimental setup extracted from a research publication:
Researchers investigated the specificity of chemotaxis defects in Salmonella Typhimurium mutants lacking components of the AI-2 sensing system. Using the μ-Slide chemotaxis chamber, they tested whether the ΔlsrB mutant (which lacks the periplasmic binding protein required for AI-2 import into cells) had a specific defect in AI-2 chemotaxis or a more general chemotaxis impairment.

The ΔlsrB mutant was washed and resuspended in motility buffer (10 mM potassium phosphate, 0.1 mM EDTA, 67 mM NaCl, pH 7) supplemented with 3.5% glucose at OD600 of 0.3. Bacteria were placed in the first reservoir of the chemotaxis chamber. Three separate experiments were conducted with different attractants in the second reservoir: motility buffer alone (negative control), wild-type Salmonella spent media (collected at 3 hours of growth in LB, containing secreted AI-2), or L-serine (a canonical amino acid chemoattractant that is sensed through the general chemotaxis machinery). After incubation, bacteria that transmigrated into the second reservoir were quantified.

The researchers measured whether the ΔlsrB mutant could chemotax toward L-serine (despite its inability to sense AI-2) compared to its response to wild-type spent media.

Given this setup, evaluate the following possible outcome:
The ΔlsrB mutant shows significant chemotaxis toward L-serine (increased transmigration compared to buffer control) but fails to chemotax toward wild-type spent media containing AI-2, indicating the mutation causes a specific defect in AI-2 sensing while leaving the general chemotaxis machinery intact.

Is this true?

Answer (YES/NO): NO